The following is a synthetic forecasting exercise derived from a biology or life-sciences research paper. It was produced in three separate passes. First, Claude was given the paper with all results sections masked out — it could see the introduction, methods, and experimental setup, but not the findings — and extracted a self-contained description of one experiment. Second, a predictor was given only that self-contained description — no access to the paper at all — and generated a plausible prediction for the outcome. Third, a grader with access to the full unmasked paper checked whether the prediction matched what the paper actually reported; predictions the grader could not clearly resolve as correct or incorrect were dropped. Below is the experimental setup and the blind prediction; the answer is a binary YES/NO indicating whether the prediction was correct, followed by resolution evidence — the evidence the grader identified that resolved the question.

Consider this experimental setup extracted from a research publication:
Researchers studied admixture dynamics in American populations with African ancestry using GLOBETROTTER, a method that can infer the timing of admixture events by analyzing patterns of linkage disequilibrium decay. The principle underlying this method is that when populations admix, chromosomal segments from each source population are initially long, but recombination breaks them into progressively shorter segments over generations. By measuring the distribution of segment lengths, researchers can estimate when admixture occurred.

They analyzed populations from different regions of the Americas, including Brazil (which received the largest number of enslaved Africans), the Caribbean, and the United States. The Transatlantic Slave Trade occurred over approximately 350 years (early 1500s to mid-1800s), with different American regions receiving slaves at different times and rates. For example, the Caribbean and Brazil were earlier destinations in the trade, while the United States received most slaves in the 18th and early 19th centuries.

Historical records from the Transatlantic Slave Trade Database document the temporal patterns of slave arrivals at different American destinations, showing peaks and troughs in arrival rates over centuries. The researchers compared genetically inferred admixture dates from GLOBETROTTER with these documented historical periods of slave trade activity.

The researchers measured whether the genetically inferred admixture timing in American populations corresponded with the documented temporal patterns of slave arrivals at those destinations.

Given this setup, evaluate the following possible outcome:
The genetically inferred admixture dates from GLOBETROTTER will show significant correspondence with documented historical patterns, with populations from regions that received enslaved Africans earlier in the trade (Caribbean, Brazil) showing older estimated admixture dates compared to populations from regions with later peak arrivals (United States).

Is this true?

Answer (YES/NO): NO